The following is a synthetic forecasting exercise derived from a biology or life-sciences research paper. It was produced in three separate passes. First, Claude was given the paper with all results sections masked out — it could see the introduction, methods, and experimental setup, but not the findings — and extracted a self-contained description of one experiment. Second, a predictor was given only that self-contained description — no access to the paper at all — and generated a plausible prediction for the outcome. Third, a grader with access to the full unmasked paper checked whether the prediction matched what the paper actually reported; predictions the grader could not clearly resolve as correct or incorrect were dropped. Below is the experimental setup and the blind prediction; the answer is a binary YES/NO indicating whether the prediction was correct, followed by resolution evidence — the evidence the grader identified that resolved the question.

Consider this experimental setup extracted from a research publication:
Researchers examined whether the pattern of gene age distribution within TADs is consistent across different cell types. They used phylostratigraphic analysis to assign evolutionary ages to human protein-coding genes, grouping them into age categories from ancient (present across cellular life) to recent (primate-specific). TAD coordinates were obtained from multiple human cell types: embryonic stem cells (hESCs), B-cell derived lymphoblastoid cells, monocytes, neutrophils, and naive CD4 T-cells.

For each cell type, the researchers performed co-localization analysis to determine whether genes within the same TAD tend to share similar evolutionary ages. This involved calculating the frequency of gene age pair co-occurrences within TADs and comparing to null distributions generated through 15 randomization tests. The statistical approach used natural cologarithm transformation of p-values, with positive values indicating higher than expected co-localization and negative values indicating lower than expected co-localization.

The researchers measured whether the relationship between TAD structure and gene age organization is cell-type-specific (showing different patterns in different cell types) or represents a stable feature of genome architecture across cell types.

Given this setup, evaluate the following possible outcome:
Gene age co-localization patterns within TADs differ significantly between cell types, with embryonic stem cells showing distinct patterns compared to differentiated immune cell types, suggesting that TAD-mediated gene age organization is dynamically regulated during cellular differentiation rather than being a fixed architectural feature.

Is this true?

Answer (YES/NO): NO